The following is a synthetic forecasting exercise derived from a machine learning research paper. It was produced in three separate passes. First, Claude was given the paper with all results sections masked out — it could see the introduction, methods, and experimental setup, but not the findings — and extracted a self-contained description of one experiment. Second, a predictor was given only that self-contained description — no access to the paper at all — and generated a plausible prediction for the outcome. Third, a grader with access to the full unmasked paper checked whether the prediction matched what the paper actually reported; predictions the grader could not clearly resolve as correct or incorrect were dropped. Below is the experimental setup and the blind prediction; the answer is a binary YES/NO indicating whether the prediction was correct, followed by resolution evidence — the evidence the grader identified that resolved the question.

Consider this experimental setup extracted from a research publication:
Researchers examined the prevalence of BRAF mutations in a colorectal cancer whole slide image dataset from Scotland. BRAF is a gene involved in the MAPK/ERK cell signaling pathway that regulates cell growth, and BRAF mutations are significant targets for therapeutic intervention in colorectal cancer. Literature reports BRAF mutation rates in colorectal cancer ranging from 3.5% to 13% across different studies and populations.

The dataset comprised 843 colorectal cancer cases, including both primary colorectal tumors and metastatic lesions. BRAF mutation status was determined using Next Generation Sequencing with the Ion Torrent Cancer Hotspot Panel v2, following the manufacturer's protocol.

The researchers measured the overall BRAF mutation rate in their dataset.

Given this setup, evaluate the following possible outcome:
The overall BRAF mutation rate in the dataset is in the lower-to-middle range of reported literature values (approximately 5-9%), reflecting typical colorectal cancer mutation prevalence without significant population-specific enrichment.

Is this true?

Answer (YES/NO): NO